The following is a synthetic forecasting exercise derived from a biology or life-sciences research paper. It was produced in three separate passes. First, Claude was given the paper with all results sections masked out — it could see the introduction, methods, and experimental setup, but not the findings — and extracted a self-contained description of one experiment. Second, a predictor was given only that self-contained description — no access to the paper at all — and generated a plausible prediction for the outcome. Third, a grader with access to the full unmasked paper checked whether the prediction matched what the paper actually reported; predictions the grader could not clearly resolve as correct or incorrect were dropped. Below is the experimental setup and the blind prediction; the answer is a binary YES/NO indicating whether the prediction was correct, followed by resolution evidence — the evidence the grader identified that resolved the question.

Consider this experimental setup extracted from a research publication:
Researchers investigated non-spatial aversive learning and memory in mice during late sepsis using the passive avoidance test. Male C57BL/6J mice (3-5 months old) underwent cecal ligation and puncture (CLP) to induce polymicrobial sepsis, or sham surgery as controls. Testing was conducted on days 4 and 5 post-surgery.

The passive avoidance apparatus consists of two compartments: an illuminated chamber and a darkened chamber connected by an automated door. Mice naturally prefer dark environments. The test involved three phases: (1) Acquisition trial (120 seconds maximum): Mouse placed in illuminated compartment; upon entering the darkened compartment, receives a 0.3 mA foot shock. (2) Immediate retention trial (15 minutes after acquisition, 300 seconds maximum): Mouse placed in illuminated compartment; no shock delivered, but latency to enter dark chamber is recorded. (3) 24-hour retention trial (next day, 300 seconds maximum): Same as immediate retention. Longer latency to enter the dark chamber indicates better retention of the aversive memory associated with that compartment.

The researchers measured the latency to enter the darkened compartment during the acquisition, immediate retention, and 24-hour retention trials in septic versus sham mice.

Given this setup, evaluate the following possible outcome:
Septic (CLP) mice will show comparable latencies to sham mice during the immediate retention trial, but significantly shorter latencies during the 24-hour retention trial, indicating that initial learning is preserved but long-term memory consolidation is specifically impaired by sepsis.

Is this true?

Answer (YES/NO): NO